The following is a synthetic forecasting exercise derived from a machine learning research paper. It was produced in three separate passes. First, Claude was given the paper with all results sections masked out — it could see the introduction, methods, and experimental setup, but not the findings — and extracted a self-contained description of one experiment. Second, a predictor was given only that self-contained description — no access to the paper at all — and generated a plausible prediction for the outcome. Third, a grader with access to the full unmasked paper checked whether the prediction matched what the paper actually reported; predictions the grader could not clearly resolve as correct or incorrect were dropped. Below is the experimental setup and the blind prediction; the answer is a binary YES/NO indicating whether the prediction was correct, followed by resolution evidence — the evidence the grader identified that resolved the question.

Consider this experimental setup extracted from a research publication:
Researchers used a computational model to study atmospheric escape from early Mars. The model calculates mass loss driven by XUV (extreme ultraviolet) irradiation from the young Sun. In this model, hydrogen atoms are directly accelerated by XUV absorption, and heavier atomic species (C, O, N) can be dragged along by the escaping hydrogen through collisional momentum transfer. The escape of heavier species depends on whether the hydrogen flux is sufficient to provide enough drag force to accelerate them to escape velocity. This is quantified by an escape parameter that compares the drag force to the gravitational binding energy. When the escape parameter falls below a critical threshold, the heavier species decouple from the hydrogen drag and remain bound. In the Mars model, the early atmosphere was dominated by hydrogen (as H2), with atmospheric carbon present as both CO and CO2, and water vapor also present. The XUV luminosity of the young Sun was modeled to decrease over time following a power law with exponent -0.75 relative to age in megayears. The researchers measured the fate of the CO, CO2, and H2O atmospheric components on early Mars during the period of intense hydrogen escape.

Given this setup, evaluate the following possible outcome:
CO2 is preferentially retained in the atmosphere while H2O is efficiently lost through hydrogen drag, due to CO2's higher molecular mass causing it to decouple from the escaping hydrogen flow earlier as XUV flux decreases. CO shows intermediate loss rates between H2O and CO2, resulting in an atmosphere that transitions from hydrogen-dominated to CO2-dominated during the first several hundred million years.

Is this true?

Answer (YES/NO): NO